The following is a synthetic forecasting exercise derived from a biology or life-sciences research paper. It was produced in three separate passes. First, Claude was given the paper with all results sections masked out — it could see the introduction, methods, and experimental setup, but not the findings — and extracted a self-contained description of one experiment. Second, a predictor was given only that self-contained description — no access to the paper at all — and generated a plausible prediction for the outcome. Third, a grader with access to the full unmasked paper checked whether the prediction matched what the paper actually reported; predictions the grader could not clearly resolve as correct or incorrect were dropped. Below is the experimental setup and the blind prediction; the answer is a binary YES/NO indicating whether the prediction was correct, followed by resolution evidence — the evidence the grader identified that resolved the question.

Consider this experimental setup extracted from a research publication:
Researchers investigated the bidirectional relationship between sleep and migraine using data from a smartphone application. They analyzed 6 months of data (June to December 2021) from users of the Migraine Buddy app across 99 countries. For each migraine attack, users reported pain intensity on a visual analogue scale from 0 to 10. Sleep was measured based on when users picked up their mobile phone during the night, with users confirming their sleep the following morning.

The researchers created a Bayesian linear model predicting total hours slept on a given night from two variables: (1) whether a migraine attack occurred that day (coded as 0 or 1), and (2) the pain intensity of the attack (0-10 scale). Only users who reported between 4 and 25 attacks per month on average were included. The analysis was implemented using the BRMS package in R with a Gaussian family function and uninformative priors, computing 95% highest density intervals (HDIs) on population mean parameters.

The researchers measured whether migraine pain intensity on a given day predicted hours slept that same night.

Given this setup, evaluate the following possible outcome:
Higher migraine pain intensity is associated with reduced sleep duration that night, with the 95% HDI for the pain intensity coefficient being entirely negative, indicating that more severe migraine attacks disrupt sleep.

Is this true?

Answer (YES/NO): NO